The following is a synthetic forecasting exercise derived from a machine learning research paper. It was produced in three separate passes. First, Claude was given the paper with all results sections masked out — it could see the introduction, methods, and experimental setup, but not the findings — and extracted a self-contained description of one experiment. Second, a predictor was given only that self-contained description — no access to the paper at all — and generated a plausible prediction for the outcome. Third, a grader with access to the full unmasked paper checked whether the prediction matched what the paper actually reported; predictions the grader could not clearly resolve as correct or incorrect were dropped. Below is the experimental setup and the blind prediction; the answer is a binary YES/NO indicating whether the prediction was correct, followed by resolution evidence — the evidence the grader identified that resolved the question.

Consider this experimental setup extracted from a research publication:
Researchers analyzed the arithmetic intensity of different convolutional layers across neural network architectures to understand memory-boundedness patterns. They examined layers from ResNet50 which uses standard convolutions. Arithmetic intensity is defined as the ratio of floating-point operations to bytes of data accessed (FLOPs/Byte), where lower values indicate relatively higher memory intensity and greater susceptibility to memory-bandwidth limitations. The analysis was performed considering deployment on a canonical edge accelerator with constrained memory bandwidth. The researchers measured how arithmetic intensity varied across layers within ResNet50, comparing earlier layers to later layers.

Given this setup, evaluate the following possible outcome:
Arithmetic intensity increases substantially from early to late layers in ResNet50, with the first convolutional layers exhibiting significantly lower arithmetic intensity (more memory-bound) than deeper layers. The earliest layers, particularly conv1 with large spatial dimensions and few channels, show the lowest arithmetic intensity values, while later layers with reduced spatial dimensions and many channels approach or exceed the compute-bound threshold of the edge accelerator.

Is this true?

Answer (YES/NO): NO